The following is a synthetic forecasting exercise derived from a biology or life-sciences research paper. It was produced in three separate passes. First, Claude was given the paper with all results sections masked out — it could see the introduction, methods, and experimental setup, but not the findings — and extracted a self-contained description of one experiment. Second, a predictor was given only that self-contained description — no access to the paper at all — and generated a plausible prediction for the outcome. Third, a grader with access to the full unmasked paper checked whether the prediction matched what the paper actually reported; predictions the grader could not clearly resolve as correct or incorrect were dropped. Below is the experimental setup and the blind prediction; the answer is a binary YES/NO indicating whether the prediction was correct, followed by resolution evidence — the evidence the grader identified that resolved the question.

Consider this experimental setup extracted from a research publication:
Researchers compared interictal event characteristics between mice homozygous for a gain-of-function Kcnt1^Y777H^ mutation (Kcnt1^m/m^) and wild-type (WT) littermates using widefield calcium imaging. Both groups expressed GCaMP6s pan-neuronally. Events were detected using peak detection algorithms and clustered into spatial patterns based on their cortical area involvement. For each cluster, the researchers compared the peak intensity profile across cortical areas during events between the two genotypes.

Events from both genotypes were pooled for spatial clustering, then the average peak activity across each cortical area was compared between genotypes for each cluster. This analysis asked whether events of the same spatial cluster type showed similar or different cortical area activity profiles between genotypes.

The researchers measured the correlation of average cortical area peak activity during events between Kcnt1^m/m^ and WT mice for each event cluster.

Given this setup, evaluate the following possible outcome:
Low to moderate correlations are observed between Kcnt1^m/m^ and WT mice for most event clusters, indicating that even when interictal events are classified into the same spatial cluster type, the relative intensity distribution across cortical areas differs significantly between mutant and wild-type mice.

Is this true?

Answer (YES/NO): NO